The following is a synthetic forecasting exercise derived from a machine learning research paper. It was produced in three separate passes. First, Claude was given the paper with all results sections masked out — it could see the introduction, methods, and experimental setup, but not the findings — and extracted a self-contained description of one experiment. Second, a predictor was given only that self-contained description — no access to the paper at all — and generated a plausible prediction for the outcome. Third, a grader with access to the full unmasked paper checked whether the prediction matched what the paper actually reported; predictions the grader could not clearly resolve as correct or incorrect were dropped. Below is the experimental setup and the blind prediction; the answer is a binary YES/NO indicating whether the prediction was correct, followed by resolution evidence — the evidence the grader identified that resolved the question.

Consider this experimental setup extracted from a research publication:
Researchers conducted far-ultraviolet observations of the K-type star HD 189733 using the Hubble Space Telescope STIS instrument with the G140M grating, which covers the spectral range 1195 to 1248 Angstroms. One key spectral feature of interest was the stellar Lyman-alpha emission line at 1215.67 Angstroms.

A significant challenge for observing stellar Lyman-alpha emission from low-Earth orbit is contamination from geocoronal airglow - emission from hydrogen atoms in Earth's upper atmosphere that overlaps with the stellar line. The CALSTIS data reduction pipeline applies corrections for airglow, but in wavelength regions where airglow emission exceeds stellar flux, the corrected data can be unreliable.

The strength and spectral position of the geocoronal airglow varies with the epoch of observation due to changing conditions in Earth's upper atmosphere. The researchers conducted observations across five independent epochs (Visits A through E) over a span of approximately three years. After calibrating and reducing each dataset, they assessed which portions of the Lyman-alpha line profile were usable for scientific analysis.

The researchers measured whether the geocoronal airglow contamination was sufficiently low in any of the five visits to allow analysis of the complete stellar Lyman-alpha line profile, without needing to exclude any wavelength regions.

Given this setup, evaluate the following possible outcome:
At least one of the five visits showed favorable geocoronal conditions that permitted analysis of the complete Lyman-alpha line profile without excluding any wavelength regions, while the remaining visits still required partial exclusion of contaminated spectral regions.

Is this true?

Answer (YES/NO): YES